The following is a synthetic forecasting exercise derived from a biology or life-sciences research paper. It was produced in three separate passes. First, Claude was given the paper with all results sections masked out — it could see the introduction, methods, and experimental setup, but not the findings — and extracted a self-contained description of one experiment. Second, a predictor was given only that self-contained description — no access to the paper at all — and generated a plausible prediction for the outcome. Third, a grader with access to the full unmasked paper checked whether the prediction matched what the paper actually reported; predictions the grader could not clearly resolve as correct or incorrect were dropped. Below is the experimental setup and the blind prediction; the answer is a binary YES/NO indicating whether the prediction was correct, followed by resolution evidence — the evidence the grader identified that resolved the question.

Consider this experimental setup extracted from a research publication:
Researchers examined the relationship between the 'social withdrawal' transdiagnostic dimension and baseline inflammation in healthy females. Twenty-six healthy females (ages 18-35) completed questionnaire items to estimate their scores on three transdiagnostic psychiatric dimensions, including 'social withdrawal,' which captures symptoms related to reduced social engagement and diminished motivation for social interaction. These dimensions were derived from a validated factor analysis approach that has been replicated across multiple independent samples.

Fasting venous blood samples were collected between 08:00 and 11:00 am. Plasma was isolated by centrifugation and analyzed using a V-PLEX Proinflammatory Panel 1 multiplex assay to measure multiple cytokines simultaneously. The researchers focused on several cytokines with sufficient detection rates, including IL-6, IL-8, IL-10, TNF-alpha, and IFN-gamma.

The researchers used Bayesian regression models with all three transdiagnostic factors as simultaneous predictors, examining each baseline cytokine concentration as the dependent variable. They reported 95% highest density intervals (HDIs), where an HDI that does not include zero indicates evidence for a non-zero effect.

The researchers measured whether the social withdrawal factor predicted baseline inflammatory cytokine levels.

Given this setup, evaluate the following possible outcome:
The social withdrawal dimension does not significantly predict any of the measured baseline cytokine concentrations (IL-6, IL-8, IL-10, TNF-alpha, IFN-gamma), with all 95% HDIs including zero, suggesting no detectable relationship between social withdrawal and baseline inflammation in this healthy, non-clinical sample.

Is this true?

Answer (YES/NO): YES